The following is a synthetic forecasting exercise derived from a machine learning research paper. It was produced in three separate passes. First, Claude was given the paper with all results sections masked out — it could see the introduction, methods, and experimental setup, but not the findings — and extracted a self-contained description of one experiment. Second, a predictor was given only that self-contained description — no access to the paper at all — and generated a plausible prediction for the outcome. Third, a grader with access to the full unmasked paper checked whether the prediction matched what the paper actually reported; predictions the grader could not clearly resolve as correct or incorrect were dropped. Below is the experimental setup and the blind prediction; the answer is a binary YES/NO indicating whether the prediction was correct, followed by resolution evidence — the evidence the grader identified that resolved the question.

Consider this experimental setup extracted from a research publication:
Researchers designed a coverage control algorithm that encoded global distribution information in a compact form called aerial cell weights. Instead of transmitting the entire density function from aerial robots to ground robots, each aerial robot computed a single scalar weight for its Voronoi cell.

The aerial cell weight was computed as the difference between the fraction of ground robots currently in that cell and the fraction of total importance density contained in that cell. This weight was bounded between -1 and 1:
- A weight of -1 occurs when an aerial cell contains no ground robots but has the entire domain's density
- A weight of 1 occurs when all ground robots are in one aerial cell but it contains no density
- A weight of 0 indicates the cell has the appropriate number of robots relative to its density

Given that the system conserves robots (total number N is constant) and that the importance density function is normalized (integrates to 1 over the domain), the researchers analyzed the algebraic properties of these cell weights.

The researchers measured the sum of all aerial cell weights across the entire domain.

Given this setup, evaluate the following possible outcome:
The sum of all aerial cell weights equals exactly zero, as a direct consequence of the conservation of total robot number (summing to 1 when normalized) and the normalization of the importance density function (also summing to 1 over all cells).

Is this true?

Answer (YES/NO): YES